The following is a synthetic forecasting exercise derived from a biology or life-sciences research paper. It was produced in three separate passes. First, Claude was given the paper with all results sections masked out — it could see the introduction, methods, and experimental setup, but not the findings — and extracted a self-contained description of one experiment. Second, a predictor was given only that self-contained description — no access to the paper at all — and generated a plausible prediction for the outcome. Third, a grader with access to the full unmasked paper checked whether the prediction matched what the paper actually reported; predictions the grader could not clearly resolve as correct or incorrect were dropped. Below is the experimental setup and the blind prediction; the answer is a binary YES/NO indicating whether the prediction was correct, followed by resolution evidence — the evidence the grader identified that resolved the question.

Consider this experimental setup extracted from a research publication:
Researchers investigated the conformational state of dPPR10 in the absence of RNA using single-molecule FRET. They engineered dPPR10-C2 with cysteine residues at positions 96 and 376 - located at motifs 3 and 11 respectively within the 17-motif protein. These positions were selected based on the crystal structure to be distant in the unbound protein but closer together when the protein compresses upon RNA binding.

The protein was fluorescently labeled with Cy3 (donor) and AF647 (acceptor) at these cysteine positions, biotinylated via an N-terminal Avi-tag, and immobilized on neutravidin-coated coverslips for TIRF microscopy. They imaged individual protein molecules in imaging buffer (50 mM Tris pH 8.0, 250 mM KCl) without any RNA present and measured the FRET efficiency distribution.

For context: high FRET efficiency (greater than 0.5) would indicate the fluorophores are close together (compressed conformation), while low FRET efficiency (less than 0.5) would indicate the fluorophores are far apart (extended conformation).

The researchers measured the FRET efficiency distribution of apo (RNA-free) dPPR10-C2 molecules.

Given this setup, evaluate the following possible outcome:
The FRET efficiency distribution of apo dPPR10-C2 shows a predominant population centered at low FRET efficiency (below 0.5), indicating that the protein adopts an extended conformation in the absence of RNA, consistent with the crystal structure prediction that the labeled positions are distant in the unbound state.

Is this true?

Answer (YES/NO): YES